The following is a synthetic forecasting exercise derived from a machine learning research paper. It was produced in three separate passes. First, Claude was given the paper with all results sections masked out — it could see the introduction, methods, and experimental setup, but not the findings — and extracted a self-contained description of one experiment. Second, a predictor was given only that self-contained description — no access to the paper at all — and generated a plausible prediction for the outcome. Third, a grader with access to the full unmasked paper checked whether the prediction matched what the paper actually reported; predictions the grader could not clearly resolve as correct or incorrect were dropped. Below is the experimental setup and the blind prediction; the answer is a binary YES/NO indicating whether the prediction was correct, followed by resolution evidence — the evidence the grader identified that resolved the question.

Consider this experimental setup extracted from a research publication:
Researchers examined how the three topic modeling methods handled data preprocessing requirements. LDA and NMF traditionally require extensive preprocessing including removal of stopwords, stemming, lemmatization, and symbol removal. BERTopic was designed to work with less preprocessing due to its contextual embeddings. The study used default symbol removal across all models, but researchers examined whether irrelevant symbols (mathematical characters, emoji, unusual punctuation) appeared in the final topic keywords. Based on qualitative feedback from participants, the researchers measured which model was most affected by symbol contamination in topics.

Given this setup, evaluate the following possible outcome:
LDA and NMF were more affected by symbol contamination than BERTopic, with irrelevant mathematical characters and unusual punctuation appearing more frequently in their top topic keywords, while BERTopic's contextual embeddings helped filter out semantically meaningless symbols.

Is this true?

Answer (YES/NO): YES